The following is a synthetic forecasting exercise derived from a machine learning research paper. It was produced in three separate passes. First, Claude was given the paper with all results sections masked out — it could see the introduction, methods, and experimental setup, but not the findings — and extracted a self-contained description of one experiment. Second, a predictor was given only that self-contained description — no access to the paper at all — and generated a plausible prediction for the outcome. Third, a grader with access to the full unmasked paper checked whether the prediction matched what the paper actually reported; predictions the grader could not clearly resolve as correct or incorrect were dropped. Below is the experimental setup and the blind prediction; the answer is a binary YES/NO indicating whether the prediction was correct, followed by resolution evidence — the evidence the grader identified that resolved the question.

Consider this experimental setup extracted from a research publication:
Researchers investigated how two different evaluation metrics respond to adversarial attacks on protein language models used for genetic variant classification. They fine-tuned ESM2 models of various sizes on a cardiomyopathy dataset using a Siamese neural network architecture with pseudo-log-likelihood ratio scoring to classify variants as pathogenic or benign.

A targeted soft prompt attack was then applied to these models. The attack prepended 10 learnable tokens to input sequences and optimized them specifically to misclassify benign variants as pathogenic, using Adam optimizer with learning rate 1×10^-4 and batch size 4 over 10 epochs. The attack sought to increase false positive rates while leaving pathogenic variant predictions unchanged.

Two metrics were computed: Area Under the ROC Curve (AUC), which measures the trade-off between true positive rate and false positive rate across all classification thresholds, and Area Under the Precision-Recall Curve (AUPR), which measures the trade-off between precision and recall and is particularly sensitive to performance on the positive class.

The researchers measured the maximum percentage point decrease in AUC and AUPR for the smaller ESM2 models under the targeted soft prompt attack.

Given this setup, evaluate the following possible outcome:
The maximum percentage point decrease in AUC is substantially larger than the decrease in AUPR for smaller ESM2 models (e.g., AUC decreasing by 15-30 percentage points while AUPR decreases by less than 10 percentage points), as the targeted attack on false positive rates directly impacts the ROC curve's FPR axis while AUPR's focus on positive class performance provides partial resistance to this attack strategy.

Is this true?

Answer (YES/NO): NO